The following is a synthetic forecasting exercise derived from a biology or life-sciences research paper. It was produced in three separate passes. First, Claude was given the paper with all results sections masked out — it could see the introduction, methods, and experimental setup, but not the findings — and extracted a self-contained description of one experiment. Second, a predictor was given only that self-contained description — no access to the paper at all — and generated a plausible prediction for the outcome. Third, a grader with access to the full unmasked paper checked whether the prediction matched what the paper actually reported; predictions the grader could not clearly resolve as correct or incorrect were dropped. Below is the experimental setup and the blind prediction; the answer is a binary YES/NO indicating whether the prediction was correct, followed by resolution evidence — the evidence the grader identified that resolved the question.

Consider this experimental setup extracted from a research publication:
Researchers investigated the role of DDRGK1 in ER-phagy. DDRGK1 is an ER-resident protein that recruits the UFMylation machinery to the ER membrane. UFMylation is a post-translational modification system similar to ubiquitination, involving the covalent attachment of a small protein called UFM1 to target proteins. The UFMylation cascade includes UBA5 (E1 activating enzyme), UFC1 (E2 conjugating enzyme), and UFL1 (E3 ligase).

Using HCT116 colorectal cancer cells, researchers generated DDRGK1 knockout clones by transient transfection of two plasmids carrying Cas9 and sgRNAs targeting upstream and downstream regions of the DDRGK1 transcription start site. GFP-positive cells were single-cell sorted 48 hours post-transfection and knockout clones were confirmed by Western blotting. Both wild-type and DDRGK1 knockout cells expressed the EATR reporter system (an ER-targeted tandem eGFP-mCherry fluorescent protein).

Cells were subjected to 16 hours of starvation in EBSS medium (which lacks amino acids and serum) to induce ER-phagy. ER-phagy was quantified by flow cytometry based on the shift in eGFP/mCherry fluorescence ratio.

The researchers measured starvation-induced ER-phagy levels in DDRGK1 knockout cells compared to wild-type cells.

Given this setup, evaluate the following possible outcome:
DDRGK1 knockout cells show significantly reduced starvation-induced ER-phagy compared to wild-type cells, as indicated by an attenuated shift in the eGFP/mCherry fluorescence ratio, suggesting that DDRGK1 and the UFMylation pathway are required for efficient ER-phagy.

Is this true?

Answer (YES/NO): YES